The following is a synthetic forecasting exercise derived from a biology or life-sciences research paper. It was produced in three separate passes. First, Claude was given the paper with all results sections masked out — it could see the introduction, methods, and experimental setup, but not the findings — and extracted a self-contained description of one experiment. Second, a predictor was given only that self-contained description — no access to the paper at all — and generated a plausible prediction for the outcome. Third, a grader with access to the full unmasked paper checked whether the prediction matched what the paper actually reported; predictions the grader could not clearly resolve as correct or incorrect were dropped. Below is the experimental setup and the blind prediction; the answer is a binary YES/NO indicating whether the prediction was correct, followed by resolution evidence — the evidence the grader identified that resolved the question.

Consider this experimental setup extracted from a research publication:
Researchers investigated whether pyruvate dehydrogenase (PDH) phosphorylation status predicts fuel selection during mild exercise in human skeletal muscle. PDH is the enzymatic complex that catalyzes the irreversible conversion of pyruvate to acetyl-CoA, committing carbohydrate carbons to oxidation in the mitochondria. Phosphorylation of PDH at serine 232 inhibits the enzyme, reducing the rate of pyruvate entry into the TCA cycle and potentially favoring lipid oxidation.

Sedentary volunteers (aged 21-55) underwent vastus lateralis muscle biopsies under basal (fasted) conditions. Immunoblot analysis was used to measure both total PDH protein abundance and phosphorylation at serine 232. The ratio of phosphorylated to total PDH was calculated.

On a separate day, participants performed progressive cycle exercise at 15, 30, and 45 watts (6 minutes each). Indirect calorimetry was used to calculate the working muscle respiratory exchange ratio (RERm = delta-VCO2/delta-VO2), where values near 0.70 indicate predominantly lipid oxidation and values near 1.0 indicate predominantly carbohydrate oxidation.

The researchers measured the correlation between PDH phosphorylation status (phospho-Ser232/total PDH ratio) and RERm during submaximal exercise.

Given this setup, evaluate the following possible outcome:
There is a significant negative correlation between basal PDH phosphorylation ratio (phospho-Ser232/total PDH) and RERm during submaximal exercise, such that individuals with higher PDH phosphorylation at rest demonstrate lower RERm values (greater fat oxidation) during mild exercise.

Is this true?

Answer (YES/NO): NO